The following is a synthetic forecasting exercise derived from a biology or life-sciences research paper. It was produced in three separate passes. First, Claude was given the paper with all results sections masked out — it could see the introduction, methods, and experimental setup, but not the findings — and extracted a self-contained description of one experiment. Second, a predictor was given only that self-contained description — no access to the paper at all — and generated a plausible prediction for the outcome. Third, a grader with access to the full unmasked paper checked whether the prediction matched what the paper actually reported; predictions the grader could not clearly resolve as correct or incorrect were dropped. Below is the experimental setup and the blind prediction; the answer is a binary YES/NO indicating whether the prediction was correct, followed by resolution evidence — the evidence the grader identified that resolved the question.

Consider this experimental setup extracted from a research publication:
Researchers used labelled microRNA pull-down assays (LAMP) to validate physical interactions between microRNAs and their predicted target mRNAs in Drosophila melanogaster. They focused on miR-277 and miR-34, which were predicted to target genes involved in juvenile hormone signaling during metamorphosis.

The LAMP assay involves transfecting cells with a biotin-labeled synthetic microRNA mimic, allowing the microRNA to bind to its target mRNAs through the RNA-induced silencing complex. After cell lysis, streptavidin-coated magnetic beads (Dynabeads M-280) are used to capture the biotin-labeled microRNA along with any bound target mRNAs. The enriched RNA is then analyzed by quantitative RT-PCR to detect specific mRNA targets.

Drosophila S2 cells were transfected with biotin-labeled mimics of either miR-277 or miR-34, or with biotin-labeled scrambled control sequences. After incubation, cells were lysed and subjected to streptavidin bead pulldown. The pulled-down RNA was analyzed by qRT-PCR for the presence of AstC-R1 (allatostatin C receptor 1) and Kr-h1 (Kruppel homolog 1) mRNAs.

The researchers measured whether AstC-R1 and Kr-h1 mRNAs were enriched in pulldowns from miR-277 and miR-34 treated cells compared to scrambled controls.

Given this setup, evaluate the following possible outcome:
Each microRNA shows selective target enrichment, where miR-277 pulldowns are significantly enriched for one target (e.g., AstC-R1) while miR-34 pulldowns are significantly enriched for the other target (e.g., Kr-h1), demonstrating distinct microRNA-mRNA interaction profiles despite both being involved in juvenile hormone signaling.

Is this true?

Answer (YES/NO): NO